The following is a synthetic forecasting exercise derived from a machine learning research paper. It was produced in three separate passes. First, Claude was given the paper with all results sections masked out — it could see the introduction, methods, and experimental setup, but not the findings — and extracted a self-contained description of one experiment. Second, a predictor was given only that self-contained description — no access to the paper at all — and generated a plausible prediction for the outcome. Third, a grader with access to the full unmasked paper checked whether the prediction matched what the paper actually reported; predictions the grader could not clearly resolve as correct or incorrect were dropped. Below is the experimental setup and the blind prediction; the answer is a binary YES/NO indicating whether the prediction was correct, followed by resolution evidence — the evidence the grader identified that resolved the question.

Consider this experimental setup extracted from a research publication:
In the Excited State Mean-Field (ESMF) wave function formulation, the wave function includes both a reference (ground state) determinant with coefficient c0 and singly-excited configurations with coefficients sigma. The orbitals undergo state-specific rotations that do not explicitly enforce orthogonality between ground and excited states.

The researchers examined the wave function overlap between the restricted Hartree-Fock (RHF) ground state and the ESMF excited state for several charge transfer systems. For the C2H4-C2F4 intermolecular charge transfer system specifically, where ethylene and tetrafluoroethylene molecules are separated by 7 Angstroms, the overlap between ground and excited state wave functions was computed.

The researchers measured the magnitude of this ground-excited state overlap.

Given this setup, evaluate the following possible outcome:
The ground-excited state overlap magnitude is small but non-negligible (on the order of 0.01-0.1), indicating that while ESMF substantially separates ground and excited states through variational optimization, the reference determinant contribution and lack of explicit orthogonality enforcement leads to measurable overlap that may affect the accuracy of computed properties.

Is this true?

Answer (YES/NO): NO